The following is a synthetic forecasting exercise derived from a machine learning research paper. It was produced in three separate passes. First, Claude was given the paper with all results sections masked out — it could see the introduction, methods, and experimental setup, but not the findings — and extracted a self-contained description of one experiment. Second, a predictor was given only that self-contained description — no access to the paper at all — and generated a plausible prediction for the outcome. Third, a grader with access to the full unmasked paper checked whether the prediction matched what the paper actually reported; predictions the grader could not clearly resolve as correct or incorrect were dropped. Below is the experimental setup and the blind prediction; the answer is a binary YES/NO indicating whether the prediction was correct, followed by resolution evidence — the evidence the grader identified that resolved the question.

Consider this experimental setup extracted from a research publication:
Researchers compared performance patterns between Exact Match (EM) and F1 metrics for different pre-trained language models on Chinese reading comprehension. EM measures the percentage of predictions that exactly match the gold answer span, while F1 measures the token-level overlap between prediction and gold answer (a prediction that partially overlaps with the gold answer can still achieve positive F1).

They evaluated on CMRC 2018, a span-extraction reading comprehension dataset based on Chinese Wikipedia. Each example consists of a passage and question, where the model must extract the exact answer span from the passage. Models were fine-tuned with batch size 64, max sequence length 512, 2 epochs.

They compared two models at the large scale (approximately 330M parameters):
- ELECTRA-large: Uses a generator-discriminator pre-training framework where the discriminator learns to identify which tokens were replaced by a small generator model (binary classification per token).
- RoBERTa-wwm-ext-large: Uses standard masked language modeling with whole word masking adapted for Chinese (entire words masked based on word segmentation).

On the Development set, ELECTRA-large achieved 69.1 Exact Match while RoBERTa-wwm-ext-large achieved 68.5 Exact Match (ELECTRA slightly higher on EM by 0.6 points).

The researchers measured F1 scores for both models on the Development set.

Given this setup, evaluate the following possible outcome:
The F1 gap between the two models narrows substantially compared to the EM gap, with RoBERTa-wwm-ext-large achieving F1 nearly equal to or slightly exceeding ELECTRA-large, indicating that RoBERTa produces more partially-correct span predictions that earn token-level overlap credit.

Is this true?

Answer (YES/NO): NO